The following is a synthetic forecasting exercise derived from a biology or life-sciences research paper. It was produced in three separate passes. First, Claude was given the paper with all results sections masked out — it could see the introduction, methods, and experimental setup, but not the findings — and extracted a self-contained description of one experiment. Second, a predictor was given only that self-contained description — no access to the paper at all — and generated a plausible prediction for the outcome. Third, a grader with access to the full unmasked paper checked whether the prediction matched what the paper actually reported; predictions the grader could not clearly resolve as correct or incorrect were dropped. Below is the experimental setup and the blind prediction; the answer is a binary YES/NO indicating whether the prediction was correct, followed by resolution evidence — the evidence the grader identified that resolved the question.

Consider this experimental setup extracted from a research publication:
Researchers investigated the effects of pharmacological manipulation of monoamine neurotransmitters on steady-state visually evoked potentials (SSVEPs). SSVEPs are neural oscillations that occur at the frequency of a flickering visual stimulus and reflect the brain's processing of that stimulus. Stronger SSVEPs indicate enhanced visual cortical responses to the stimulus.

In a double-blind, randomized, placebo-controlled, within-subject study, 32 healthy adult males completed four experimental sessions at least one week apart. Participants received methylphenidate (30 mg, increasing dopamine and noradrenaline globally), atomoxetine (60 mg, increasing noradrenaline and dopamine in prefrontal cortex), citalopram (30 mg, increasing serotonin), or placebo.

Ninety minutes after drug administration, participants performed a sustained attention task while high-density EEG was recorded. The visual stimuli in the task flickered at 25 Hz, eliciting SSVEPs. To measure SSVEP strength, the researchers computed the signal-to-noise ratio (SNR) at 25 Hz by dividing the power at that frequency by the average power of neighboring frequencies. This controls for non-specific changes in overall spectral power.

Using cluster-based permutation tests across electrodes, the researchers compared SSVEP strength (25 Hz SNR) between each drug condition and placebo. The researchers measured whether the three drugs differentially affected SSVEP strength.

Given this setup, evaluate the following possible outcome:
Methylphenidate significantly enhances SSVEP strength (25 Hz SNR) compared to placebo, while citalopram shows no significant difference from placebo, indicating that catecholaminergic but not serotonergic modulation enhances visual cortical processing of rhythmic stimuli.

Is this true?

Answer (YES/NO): YES